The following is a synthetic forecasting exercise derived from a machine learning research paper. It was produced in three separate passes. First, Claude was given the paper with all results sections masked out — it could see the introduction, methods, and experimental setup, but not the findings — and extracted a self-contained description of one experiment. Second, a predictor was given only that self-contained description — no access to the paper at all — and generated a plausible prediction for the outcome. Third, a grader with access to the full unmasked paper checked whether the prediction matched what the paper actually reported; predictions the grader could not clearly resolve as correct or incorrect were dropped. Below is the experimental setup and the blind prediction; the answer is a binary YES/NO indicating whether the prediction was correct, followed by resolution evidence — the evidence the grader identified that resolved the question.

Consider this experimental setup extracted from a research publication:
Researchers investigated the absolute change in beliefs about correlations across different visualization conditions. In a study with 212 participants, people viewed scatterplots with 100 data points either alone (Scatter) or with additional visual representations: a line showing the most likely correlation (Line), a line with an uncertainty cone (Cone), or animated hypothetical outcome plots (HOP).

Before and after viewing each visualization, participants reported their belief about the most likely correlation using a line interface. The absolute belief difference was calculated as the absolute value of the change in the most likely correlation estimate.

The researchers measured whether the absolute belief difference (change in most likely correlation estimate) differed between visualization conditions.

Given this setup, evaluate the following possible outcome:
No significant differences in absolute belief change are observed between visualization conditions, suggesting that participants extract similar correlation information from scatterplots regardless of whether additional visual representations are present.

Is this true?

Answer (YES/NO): YES